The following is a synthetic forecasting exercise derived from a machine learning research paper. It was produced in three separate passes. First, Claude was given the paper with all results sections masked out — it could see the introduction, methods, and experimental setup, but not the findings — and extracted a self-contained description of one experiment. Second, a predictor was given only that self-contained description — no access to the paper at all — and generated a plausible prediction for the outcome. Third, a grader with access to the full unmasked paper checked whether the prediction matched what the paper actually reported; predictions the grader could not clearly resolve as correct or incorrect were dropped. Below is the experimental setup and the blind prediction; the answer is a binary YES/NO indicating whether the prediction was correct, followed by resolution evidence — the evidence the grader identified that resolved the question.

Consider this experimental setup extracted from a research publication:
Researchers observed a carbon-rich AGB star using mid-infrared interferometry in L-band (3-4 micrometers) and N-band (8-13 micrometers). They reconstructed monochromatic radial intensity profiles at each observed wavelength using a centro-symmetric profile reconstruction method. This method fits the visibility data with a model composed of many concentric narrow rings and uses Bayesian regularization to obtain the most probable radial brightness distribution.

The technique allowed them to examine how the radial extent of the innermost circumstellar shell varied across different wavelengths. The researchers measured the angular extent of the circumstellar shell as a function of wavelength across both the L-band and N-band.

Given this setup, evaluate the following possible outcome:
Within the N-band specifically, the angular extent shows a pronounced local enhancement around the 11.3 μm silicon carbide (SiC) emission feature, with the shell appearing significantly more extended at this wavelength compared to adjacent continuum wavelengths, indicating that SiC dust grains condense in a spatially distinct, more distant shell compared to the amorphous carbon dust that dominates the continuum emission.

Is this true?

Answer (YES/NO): NO